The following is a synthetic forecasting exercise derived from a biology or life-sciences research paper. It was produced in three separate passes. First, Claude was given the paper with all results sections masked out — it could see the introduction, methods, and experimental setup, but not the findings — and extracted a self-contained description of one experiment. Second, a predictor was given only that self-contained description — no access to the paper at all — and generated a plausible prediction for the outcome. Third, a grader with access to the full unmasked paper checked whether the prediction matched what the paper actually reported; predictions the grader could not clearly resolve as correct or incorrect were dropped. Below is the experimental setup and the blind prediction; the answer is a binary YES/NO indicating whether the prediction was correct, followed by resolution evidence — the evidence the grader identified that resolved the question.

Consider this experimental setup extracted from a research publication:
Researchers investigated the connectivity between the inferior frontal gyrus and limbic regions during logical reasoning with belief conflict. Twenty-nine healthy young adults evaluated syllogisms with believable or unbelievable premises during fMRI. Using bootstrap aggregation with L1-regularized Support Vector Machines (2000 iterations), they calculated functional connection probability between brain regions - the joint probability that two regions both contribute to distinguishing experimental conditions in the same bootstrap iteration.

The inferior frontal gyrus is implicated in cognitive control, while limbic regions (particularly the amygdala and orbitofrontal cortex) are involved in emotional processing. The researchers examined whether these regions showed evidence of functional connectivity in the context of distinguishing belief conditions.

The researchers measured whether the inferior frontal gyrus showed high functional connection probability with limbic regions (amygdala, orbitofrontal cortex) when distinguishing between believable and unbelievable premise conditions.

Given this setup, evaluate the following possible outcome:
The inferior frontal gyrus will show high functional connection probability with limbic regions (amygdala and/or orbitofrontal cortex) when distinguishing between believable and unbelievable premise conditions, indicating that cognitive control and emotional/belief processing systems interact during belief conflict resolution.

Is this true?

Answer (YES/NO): YES